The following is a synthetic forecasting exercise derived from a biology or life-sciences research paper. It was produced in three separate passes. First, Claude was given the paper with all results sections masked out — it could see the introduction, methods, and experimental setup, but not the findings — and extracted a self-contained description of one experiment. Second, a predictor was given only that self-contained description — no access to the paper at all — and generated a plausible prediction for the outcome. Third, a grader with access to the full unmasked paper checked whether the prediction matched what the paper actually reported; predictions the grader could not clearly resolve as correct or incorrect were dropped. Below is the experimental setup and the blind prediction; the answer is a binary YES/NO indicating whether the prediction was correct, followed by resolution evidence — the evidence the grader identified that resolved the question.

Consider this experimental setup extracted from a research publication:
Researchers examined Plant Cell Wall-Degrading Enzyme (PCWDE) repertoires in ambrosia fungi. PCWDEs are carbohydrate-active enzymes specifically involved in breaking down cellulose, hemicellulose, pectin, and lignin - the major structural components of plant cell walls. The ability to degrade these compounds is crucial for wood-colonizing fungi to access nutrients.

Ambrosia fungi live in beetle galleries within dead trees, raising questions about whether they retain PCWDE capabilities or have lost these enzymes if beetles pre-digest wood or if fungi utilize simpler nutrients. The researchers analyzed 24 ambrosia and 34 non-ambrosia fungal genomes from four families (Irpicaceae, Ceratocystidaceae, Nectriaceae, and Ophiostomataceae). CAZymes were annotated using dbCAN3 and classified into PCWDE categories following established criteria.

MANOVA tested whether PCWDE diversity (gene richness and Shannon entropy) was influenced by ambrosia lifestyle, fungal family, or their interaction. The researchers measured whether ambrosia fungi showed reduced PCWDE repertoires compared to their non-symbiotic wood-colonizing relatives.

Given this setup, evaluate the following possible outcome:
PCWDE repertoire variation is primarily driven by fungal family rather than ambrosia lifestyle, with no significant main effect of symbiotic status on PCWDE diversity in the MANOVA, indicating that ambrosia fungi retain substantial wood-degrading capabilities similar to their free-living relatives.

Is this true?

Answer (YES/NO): YES